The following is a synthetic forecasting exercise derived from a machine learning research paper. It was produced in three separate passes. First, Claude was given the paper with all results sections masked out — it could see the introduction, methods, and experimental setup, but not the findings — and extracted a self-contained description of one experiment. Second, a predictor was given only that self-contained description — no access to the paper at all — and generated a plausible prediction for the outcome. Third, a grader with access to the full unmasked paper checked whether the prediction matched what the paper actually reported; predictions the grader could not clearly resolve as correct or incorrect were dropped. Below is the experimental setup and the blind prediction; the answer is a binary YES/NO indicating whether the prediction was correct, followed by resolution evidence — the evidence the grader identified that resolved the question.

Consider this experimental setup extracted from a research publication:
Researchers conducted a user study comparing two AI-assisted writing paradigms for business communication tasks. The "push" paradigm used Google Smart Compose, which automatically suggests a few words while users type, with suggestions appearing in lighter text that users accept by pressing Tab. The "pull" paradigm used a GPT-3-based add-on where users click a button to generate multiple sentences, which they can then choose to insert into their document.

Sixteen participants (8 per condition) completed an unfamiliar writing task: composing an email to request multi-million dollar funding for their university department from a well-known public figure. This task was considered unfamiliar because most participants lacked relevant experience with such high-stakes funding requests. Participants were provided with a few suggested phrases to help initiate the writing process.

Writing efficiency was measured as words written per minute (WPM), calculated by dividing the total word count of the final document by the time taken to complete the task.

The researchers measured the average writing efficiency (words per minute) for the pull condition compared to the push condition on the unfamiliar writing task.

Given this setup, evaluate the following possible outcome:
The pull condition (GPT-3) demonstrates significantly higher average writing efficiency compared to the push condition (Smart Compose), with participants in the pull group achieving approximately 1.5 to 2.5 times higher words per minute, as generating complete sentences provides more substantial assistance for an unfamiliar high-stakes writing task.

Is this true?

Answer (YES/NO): YES